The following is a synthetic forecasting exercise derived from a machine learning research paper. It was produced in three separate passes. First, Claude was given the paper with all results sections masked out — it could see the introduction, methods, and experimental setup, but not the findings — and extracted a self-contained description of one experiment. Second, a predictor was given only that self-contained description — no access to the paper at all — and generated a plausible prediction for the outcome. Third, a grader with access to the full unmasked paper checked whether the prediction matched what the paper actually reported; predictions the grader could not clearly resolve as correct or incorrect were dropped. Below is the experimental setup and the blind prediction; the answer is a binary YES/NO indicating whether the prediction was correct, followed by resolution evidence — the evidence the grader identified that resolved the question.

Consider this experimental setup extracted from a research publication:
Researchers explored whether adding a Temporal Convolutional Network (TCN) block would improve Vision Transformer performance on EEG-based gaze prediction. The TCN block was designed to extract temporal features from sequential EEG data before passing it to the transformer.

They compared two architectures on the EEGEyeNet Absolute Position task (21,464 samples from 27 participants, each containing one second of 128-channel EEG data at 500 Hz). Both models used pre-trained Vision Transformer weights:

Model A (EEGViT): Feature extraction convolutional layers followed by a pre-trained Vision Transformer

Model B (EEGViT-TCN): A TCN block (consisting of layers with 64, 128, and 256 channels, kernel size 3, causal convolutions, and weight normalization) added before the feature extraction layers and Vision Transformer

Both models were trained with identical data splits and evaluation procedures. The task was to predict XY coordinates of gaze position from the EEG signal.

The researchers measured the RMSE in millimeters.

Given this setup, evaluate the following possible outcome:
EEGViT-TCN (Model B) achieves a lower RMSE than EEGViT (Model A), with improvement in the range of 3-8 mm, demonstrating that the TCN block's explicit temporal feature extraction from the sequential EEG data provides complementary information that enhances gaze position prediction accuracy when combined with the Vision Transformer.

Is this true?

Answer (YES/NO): YES